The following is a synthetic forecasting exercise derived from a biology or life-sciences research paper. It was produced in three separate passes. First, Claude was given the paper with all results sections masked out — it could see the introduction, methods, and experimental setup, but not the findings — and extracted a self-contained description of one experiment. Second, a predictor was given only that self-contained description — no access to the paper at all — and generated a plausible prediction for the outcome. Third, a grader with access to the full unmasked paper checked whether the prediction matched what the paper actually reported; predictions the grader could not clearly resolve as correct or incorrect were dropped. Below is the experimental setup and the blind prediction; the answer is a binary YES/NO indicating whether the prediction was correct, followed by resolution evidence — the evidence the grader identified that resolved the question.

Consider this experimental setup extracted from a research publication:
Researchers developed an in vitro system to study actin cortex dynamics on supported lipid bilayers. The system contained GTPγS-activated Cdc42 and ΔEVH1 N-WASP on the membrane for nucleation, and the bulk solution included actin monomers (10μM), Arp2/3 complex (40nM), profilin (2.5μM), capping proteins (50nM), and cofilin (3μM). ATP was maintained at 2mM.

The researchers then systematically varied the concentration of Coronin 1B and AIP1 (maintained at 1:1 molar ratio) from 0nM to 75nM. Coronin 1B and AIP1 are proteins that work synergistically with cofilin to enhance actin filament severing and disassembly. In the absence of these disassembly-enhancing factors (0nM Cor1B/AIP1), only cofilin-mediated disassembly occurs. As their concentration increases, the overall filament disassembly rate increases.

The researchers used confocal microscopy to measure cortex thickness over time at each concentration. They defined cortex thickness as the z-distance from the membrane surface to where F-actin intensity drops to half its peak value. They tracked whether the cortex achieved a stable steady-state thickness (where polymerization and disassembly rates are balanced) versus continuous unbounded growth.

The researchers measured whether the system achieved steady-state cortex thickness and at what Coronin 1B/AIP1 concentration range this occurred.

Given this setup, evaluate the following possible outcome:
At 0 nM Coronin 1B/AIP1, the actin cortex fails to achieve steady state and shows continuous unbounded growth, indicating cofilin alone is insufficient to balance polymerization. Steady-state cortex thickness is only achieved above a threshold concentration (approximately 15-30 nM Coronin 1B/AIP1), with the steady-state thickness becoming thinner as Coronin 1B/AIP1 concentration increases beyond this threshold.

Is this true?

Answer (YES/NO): NO